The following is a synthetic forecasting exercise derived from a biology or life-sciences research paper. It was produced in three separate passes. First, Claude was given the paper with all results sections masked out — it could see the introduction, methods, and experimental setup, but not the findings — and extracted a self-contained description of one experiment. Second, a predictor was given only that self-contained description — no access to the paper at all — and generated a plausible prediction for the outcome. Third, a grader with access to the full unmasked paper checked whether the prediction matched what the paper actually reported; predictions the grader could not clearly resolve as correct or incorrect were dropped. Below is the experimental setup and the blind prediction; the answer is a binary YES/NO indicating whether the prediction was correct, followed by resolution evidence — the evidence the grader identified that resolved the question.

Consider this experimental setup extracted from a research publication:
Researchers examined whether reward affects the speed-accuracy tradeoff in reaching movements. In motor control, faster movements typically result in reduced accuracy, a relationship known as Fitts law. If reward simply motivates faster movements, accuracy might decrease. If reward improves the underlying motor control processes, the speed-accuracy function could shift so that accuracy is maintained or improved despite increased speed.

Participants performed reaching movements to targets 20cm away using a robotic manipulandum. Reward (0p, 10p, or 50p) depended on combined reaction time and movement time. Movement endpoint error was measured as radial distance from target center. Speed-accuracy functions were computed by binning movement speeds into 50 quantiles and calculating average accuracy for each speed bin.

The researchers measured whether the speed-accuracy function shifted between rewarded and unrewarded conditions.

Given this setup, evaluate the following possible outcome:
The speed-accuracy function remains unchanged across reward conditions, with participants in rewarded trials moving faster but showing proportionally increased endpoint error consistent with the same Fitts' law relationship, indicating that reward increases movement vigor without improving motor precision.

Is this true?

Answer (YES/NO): NO